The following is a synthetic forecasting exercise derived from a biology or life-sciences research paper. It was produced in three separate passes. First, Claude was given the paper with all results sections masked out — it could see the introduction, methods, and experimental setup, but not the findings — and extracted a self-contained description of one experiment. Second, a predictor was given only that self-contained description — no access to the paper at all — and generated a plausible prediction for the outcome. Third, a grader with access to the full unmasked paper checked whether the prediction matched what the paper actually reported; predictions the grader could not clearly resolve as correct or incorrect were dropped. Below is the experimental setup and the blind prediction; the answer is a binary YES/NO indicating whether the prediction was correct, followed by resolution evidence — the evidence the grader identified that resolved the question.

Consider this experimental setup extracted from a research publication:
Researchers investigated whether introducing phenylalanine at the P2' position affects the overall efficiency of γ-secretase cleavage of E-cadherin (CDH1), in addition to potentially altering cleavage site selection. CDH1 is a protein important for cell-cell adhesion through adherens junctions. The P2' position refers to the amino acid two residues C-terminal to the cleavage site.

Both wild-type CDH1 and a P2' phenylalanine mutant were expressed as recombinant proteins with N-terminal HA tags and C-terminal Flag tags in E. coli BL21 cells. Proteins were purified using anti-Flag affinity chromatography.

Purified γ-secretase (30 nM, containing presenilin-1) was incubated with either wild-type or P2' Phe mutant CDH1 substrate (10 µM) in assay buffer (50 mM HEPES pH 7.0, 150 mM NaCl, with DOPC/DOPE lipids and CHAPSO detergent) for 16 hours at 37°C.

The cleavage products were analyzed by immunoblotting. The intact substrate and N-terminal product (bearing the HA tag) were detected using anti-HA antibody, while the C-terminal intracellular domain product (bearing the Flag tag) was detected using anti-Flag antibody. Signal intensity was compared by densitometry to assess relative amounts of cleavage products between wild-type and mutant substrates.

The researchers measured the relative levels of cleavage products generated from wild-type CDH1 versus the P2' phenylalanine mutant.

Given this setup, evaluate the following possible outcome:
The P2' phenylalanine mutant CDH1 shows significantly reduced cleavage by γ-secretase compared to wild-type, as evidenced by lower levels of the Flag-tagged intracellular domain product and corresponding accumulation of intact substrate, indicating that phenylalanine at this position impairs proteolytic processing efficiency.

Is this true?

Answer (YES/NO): YES